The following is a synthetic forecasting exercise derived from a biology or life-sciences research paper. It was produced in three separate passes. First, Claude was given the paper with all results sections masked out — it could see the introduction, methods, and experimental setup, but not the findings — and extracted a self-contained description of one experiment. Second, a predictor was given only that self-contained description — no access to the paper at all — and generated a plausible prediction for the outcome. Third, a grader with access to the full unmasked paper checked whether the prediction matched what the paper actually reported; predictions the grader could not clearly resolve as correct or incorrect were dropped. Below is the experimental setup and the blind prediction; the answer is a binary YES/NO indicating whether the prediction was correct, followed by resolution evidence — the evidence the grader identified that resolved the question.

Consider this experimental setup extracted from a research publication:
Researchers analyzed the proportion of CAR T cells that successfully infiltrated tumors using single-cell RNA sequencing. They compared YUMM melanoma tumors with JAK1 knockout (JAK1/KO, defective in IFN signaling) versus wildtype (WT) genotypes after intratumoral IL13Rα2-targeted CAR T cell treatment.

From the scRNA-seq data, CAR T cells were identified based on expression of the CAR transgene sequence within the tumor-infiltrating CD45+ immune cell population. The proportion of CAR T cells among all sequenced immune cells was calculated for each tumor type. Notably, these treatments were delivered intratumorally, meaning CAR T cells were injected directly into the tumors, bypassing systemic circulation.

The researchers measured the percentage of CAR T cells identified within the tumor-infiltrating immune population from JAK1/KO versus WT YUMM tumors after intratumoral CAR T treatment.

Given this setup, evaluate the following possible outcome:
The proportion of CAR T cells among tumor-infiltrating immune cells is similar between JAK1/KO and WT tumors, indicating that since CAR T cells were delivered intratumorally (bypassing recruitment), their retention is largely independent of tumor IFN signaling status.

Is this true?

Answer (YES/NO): NO